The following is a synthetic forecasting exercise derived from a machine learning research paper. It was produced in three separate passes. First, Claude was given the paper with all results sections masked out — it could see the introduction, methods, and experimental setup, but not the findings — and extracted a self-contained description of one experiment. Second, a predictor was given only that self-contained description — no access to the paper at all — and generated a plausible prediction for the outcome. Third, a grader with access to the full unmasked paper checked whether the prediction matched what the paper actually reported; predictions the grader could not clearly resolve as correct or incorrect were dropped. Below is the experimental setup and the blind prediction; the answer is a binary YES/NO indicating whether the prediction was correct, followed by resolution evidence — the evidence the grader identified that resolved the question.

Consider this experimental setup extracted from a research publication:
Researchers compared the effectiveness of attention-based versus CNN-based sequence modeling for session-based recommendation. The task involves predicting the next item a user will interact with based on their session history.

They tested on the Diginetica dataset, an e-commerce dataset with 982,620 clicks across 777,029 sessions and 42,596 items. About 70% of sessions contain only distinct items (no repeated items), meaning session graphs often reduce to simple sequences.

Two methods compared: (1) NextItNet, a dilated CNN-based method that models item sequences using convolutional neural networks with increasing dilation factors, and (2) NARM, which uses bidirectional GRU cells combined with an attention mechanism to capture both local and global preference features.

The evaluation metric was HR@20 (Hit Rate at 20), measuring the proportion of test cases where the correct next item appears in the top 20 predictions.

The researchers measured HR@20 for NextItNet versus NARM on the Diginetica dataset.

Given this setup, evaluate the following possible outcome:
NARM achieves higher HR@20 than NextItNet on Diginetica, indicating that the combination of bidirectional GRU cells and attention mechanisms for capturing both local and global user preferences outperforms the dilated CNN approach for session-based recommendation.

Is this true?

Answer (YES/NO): YES